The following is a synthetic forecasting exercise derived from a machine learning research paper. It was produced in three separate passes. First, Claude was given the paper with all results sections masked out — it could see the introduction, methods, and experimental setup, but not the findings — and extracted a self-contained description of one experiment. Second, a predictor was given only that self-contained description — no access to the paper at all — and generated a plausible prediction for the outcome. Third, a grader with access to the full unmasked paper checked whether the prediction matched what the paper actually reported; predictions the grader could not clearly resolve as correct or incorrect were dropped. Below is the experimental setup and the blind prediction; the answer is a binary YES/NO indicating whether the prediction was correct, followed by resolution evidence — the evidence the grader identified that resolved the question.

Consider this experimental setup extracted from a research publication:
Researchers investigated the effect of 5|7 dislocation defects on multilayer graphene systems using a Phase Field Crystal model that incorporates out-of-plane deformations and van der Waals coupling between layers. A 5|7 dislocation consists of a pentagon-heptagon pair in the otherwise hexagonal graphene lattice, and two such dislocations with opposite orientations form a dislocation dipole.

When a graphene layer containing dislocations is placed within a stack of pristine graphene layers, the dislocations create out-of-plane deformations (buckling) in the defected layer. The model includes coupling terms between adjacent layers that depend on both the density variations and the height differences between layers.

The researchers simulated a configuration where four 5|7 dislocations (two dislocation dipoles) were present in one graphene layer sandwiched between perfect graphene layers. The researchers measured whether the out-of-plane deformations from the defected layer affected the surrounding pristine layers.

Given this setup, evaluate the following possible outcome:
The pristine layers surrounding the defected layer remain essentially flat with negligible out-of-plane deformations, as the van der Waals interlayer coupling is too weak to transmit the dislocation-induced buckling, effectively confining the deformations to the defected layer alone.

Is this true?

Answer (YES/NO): NO